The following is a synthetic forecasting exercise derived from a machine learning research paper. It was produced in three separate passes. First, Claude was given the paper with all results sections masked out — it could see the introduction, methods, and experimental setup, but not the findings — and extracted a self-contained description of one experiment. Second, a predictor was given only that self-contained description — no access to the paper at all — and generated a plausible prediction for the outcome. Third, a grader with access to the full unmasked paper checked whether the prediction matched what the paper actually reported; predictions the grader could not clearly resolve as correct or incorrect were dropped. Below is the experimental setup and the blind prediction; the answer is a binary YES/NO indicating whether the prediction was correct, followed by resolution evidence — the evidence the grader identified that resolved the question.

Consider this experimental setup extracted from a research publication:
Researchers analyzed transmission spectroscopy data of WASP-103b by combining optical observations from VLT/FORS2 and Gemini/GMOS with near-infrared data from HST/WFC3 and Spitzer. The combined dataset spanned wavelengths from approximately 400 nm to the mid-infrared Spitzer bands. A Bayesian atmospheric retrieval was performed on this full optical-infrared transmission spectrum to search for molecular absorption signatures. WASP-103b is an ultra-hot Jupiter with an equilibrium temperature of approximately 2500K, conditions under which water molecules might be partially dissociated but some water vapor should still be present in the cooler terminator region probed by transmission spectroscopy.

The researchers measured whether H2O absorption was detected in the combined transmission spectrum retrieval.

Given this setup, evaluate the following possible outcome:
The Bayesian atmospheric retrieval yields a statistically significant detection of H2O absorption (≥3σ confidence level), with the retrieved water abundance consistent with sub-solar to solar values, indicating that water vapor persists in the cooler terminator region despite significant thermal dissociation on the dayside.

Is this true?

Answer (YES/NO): NO